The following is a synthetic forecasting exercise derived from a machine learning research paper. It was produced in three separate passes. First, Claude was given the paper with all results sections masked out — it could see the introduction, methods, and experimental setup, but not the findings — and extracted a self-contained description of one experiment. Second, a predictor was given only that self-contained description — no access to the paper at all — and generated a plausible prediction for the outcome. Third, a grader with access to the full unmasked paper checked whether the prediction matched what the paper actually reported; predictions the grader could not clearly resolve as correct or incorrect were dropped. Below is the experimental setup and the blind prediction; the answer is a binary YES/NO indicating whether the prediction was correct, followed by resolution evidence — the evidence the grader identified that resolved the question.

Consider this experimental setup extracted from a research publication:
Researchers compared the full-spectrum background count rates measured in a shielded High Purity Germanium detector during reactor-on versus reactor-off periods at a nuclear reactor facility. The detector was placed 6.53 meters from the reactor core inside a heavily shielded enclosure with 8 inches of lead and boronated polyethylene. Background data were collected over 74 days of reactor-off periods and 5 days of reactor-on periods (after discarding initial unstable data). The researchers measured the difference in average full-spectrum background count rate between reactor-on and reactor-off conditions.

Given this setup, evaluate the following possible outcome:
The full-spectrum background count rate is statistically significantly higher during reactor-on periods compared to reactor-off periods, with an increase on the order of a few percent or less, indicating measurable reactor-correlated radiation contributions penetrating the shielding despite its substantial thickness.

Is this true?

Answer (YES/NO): NO